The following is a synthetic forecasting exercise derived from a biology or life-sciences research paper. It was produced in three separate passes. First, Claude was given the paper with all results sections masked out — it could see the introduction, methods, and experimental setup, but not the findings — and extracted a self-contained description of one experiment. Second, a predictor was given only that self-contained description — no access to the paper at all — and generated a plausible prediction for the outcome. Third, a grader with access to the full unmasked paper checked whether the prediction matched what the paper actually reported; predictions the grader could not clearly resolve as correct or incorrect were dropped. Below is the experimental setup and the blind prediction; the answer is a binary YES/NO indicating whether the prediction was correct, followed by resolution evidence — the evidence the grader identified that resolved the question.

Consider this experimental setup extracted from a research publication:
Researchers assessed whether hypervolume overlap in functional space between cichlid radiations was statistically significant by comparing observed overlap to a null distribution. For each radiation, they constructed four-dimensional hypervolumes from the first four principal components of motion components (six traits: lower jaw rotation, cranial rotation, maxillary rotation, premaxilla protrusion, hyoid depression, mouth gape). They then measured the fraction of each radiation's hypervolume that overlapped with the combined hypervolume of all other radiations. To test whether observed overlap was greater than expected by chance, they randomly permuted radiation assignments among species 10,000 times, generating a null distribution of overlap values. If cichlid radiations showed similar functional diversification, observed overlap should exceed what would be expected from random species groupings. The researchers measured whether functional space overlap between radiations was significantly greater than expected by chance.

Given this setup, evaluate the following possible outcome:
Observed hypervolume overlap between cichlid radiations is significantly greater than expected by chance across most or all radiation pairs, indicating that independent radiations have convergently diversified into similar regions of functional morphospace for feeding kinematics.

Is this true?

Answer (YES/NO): NO